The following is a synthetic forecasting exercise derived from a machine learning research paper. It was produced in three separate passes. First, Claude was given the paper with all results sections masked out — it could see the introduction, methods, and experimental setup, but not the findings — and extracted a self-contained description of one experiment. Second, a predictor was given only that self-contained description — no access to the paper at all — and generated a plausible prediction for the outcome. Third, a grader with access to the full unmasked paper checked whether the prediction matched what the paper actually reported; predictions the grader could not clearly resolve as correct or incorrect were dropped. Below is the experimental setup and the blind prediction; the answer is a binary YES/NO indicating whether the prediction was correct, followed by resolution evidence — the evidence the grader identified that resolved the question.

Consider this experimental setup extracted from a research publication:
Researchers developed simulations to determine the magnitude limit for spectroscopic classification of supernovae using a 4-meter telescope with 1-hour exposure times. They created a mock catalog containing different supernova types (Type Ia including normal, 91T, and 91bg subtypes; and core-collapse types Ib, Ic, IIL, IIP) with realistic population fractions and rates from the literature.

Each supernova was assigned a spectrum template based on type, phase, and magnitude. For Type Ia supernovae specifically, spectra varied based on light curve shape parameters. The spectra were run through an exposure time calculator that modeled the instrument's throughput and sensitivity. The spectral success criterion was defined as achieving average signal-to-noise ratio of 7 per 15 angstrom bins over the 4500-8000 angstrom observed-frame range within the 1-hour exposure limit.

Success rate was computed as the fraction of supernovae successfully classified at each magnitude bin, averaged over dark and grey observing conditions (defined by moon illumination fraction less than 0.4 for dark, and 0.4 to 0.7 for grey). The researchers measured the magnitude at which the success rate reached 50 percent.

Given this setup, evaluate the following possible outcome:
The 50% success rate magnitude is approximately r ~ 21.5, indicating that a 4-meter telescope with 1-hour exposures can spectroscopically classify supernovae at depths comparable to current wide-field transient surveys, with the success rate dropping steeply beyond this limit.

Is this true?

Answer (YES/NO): NO